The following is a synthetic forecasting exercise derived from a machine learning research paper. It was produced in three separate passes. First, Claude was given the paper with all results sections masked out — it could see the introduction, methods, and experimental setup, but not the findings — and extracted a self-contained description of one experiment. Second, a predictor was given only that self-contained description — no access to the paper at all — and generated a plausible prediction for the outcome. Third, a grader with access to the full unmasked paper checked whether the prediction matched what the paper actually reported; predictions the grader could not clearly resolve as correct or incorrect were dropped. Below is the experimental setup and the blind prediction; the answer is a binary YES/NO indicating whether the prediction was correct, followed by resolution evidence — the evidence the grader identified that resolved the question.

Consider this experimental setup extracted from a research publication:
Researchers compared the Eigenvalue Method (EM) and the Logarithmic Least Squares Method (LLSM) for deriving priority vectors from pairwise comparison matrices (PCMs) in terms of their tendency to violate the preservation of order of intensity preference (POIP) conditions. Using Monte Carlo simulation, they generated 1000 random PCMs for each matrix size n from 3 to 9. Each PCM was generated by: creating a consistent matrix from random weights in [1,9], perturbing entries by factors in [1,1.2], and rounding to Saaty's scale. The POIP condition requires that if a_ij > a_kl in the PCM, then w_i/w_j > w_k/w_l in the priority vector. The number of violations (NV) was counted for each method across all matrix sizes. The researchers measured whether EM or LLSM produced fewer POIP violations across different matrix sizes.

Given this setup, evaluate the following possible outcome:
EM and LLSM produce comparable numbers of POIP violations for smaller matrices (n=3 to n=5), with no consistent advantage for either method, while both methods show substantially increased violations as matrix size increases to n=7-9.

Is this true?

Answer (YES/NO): NO